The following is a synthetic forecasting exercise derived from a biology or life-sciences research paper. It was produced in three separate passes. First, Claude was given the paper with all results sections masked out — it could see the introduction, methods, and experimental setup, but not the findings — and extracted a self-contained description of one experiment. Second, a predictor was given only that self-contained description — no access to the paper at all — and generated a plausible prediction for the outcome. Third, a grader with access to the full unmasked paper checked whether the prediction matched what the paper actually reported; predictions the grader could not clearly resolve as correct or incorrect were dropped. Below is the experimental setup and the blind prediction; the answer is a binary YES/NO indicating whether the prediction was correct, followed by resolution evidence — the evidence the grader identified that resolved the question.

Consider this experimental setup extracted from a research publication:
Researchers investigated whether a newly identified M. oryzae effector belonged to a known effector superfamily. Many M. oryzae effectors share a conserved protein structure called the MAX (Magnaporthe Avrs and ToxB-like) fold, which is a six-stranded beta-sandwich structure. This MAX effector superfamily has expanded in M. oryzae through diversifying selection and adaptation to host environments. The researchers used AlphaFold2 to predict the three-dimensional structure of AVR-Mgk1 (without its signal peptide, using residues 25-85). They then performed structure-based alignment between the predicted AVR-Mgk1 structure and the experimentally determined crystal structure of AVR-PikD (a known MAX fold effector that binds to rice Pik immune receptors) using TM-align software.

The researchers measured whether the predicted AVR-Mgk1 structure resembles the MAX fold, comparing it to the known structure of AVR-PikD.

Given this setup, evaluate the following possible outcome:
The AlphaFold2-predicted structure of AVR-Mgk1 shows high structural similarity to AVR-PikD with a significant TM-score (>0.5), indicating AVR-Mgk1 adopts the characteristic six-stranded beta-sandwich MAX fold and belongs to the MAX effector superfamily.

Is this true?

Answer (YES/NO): YES